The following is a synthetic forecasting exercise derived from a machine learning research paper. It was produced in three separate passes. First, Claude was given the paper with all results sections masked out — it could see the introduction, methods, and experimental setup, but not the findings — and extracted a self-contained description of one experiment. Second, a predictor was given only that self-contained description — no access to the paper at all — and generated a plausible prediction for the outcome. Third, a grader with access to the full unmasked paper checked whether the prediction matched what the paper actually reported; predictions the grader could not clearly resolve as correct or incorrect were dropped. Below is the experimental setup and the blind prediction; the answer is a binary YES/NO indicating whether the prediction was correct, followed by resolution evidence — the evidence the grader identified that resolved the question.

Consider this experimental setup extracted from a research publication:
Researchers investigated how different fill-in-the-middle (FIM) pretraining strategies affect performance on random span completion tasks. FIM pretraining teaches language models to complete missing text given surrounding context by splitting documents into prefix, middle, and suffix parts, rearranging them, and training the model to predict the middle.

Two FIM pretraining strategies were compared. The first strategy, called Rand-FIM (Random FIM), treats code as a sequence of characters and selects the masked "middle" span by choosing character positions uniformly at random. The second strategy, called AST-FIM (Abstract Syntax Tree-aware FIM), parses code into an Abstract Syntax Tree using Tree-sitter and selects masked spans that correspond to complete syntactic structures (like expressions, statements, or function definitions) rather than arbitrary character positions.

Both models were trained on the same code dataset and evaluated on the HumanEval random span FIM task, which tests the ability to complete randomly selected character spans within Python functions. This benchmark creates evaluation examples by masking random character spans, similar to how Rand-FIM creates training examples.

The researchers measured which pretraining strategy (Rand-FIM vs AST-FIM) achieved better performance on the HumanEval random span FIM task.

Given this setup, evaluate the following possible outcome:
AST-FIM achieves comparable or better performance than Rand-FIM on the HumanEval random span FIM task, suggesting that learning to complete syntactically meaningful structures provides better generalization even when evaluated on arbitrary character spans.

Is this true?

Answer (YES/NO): NO